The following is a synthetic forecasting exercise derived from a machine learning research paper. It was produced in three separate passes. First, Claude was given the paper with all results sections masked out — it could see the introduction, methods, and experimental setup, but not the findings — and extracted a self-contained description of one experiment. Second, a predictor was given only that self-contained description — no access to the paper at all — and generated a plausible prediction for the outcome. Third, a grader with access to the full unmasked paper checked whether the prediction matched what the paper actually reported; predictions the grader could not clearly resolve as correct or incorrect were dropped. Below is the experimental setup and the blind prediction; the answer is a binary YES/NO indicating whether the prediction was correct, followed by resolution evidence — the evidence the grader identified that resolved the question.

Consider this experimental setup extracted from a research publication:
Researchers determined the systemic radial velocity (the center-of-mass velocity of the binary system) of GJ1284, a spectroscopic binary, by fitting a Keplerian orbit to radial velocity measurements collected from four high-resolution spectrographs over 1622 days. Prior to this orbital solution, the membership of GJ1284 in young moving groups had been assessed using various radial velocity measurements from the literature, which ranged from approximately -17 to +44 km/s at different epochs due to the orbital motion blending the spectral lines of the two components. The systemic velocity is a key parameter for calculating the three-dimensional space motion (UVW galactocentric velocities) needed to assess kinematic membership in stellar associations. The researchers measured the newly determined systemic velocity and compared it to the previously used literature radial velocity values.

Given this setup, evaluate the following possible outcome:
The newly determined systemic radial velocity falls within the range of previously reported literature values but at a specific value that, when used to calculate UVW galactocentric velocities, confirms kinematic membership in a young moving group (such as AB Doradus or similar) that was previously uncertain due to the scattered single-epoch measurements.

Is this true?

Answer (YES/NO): NO